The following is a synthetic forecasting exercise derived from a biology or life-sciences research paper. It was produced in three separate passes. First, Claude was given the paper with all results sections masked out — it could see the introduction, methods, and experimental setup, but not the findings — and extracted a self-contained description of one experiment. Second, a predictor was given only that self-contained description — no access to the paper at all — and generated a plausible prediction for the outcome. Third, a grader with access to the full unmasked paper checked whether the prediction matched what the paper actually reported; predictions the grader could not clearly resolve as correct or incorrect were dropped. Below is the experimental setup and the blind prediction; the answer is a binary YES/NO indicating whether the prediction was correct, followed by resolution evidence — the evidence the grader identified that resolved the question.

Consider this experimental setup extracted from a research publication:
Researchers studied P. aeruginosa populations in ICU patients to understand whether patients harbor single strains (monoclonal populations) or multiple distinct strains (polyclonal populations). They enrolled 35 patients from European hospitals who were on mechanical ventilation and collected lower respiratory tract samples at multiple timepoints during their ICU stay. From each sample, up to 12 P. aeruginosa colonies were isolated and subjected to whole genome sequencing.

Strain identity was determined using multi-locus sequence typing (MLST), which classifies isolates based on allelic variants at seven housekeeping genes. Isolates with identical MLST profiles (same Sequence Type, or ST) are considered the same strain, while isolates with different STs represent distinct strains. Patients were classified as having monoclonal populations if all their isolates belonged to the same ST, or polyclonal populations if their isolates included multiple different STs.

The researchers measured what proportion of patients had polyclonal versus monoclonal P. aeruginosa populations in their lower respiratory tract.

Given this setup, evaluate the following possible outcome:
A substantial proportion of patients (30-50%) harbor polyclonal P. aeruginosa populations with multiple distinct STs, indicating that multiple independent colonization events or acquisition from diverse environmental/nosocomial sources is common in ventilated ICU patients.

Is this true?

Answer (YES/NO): YES